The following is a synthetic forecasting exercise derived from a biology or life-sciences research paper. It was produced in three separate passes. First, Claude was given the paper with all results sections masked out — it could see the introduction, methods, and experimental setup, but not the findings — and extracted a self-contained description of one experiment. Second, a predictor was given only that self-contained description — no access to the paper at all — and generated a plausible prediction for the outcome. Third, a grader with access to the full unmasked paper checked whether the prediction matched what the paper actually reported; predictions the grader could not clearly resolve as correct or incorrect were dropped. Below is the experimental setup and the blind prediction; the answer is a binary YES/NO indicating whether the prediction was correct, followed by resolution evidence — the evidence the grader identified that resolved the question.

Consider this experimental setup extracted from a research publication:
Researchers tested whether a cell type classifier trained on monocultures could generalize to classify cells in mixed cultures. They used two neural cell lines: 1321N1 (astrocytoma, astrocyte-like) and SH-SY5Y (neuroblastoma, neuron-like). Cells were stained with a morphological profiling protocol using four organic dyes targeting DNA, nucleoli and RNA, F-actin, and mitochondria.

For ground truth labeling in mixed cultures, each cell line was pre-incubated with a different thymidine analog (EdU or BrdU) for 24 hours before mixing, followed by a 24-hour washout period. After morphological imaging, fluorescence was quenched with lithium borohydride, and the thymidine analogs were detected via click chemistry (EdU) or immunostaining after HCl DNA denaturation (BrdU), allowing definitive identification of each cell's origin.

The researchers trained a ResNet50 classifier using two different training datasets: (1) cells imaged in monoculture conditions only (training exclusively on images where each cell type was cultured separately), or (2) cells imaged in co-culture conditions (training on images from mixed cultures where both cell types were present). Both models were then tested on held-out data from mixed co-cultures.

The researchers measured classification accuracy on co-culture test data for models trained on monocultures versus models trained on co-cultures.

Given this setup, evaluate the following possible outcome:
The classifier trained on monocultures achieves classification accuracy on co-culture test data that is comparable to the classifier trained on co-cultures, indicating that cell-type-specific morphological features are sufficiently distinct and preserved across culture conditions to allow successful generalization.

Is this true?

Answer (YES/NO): NO